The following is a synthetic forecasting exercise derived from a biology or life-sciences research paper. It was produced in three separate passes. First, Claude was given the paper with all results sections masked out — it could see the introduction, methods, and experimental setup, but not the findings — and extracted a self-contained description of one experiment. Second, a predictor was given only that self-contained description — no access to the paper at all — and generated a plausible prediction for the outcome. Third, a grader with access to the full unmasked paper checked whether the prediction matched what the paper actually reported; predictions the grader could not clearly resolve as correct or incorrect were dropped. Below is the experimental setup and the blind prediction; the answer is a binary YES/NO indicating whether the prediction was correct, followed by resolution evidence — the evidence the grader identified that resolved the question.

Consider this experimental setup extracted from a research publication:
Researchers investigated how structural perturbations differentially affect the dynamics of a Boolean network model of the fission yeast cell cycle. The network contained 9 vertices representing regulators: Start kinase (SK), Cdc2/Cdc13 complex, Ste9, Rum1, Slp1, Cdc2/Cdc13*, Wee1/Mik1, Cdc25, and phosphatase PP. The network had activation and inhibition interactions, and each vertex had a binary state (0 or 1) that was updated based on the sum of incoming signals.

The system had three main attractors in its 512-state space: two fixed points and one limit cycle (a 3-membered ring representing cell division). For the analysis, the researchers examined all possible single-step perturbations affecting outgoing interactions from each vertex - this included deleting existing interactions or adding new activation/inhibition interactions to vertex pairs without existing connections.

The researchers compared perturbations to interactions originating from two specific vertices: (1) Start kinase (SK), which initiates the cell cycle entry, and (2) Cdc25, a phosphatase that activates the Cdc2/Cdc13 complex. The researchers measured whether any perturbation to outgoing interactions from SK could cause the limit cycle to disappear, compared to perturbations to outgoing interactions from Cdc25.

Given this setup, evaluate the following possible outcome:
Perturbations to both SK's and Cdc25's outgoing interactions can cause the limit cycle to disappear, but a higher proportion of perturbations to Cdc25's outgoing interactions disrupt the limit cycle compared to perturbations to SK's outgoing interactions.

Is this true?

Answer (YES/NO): NO